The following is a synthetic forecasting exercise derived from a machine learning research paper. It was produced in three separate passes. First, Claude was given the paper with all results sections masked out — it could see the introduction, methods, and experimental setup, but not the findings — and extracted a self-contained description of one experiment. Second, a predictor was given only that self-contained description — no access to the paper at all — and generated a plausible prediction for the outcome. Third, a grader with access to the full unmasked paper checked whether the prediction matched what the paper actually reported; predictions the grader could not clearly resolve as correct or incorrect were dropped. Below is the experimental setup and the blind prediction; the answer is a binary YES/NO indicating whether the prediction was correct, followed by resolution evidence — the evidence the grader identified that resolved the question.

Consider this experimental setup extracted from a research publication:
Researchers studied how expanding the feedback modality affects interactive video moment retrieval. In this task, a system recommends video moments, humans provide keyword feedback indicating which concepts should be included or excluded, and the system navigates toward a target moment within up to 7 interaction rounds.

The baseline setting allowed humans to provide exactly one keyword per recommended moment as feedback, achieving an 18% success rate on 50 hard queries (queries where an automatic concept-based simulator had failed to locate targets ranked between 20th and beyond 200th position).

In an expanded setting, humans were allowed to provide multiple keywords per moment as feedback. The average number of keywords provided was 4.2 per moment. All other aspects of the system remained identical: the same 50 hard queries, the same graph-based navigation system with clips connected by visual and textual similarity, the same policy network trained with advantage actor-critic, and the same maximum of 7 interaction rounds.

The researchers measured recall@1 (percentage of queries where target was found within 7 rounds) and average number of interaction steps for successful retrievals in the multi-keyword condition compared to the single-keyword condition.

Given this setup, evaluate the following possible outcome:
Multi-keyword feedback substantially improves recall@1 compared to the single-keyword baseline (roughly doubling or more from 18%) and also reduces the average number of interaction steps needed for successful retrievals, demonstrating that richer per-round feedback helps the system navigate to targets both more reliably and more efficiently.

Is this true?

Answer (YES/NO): NO